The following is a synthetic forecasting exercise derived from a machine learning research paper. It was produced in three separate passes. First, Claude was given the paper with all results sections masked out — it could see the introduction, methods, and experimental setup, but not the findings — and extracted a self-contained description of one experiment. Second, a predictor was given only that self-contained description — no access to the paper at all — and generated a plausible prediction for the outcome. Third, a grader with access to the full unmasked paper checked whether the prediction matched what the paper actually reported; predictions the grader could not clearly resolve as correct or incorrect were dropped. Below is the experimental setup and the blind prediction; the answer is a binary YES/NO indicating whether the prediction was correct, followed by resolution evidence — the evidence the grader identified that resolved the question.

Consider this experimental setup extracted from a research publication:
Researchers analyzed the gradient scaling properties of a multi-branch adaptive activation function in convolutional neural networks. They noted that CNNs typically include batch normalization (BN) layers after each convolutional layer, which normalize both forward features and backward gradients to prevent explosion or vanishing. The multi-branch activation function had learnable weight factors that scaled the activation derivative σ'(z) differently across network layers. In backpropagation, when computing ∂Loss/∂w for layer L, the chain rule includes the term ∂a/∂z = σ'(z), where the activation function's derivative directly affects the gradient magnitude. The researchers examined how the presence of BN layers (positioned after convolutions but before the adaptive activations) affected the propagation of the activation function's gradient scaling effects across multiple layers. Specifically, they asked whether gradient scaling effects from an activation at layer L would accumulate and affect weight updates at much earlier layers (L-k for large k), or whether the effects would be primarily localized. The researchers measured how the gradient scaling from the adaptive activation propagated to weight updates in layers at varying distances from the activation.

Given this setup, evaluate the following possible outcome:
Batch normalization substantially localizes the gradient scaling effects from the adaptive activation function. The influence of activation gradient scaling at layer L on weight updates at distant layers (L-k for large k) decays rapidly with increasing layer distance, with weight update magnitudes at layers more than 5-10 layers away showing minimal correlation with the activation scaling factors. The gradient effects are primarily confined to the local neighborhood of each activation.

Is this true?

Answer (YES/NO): YES